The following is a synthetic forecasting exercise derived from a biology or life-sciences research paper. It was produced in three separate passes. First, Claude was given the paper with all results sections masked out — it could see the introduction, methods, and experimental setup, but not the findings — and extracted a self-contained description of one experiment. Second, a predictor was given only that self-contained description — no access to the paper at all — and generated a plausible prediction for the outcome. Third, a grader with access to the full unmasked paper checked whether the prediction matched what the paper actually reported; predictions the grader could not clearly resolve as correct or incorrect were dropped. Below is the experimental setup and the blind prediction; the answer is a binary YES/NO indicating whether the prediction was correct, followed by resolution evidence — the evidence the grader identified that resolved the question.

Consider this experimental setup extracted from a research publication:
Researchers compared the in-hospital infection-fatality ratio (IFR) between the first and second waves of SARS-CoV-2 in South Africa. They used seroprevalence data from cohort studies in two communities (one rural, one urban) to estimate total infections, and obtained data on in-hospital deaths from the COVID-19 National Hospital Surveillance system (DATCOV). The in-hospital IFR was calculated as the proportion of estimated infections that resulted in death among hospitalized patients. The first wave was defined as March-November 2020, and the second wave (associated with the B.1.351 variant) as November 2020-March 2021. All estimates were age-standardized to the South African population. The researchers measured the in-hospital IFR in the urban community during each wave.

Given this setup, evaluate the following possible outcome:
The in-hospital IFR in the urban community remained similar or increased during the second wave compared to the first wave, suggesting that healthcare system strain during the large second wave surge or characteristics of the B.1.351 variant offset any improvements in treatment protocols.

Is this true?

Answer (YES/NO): YES